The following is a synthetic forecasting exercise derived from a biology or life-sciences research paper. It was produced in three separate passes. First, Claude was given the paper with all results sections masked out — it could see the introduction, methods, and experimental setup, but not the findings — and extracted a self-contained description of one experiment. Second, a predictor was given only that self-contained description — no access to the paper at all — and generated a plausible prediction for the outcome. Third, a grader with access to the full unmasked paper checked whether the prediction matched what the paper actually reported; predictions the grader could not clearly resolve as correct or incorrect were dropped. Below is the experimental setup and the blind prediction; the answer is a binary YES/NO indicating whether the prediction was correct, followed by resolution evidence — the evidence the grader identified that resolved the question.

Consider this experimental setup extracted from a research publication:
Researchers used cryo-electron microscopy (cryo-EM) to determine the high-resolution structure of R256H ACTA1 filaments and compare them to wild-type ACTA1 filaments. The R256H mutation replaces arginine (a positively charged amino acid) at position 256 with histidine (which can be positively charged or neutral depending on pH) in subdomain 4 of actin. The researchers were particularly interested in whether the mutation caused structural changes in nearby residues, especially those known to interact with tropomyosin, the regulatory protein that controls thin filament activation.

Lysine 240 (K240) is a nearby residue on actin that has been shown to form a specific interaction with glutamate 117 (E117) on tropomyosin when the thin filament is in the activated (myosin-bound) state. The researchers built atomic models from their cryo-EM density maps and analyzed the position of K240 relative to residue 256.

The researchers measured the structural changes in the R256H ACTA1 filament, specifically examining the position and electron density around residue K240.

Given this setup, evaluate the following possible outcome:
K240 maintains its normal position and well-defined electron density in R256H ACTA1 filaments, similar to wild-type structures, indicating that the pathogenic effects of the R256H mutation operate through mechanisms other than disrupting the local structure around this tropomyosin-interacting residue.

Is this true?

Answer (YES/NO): NO